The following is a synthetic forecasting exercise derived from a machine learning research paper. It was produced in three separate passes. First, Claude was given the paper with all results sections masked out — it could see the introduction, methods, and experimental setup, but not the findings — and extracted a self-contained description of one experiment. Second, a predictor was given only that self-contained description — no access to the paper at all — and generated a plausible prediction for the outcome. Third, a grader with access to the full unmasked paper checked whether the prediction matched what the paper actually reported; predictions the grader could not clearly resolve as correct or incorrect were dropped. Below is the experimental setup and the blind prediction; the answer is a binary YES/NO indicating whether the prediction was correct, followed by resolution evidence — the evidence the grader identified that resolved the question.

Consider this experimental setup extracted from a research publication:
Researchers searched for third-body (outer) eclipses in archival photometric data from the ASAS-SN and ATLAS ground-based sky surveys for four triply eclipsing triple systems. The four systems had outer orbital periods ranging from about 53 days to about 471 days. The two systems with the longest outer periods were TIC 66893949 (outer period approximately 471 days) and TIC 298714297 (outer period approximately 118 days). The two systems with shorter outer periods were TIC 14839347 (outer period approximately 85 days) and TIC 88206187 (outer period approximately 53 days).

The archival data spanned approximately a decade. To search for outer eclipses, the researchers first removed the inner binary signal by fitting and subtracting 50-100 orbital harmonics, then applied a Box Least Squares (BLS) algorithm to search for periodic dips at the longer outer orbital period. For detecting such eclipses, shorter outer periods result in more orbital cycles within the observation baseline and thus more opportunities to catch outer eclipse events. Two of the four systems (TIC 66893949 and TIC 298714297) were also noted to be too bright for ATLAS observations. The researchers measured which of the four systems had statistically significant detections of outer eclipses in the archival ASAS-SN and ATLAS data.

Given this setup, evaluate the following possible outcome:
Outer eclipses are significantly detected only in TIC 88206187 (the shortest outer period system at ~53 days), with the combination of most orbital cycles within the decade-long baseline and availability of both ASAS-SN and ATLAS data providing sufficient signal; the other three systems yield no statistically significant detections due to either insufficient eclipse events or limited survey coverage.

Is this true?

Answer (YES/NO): NO